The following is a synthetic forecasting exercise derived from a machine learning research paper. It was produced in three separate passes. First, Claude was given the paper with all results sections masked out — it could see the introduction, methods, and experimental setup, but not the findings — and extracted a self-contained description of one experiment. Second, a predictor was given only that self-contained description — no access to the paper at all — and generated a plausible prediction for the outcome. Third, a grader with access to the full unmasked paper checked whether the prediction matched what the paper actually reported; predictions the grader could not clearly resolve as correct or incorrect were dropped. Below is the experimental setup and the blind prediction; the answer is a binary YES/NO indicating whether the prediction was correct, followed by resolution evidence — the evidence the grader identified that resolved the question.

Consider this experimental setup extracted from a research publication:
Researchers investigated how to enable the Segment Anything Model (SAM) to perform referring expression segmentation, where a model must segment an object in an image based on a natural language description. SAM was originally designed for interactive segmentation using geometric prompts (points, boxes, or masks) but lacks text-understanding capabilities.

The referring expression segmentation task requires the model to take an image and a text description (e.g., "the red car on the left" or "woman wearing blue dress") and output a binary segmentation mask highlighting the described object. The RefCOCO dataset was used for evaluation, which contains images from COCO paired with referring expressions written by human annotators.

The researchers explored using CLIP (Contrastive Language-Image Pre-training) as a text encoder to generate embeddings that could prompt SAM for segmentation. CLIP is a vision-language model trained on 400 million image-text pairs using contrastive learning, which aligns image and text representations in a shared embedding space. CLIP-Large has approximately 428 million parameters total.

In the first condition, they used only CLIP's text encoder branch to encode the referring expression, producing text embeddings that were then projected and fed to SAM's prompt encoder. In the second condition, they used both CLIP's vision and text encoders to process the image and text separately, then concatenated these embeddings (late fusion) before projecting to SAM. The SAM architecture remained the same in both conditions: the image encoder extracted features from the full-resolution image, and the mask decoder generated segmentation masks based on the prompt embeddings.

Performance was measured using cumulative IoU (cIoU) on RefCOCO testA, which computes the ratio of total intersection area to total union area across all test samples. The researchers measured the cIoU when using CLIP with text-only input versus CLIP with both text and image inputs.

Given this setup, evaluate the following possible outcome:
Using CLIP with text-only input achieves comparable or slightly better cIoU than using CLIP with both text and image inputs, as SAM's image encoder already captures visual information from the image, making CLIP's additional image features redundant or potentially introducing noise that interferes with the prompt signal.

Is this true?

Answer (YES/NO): NO